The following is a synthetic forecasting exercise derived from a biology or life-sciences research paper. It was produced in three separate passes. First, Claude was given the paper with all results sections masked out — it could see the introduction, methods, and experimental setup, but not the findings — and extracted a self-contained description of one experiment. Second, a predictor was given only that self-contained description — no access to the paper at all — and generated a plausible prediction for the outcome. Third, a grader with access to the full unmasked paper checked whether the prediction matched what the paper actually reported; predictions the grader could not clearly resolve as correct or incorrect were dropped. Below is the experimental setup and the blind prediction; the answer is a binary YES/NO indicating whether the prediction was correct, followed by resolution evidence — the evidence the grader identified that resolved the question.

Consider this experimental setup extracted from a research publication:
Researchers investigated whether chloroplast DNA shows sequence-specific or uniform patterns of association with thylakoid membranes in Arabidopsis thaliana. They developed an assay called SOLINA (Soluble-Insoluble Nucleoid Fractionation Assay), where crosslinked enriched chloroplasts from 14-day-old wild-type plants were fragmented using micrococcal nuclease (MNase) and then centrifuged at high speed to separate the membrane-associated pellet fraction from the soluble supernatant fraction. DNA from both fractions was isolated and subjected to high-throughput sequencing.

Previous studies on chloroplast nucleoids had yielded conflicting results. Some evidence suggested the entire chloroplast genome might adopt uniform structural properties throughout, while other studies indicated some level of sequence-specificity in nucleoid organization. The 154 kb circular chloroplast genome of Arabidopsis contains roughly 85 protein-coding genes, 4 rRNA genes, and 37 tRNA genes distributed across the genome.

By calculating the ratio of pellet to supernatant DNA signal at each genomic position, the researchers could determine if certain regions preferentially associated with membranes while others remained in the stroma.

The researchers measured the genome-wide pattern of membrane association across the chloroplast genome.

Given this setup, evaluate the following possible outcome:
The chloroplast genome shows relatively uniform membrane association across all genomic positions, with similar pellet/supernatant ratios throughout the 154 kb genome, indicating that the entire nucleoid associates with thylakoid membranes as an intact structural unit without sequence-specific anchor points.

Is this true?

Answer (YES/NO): NO